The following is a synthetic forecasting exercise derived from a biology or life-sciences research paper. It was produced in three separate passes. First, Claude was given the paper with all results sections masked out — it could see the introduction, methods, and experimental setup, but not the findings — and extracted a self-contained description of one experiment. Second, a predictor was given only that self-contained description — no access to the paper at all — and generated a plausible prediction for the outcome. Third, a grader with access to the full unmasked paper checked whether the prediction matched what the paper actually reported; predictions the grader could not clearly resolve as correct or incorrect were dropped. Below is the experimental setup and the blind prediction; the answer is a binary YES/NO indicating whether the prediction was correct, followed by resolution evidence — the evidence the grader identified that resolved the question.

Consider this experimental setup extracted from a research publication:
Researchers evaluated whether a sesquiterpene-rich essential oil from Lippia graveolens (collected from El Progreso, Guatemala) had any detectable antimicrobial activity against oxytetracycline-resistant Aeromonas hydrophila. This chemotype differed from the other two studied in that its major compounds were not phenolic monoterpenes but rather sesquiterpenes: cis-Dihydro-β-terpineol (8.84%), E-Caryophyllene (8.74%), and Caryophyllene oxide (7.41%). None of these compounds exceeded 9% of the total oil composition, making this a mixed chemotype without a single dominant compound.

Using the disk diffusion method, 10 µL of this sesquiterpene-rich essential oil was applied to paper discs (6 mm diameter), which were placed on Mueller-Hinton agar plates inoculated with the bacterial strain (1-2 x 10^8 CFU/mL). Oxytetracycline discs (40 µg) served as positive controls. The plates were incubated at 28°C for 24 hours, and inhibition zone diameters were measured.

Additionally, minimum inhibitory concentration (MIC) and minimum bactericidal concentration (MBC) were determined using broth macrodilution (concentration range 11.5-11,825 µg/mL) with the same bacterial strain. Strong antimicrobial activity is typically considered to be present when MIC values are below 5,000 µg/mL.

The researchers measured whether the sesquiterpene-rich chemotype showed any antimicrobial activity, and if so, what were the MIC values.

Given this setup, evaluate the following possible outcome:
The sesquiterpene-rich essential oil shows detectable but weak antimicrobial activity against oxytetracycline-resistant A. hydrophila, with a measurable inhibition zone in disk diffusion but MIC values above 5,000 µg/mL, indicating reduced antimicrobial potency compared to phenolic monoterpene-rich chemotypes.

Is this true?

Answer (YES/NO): NO